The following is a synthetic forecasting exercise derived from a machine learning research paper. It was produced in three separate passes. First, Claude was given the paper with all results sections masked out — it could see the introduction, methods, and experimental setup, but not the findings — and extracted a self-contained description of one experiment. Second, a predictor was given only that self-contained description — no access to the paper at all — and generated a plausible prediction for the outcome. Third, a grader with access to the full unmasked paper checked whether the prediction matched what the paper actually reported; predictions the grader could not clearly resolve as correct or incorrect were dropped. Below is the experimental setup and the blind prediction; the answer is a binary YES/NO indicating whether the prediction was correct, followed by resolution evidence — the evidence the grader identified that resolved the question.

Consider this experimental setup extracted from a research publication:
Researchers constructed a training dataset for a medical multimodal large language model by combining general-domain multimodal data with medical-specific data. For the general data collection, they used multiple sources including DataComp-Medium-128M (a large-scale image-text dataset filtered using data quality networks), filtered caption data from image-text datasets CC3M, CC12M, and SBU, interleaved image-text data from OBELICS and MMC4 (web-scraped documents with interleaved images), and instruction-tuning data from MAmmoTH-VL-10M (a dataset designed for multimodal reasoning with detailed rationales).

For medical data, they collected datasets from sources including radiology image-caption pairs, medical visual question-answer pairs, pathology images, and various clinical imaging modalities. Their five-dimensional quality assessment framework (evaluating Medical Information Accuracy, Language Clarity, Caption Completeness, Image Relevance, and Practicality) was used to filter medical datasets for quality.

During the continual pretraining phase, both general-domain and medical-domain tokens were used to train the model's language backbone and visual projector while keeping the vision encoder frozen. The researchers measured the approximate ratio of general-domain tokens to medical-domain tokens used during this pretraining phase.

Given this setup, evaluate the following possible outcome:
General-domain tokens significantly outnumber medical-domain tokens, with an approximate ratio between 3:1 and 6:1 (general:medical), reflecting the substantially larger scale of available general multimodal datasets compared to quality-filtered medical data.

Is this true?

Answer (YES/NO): YES